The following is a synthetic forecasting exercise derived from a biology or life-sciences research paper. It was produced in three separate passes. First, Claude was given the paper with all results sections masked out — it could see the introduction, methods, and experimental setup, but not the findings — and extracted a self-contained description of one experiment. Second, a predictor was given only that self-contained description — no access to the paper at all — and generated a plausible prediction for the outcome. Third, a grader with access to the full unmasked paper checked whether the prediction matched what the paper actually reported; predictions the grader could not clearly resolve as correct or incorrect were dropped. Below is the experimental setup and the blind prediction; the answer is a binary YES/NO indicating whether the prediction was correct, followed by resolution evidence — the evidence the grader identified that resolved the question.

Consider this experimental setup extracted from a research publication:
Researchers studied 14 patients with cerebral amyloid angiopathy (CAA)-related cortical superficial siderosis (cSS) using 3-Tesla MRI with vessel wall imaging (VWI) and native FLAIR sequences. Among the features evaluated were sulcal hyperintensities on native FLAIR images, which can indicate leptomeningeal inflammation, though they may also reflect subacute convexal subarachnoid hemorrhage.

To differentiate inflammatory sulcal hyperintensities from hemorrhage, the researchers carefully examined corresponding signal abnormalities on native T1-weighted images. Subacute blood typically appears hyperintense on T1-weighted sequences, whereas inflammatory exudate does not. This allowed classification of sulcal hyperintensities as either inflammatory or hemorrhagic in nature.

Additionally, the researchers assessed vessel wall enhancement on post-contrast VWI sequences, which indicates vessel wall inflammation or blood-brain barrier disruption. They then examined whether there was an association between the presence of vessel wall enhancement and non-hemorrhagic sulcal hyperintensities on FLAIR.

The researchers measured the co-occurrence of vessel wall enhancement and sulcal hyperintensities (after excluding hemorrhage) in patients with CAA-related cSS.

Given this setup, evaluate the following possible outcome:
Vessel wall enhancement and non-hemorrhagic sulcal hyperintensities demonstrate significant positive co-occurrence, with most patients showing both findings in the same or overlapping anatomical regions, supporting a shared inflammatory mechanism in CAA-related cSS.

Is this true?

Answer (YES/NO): YES